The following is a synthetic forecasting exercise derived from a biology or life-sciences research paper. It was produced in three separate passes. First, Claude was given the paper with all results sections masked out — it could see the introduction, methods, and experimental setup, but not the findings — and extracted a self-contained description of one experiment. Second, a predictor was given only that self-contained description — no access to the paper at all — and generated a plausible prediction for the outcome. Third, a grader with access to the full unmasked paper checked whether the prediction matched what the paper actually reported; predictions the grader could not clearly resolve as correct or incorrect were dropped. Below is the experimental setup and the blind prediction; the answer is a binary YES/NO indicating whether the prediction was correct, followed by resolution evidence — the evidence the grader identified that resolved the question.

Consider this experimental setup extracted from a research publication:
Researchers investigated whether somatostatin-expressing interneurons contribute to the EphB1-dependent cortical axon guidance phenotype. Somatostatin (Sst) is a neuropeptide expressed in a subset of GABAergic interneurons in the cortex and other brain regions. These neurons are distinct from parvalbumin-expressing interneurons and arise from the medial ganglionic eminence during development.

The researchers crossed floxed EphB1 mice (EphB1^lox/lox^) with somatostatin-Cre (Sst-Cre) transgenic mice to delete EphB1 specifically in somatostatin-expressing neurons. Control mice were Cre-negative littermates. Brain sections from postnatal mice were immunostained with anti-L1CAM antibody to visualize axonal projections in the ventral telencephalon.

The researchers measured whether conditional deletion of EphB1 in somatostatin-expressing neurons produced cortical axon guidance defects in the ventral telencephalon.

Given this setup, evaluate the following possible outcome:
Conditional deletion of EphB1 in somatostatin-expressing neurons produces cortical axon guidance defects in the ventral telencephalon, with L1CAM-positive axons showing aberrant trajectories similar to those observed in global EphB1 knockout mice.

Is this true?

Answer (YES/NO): NO